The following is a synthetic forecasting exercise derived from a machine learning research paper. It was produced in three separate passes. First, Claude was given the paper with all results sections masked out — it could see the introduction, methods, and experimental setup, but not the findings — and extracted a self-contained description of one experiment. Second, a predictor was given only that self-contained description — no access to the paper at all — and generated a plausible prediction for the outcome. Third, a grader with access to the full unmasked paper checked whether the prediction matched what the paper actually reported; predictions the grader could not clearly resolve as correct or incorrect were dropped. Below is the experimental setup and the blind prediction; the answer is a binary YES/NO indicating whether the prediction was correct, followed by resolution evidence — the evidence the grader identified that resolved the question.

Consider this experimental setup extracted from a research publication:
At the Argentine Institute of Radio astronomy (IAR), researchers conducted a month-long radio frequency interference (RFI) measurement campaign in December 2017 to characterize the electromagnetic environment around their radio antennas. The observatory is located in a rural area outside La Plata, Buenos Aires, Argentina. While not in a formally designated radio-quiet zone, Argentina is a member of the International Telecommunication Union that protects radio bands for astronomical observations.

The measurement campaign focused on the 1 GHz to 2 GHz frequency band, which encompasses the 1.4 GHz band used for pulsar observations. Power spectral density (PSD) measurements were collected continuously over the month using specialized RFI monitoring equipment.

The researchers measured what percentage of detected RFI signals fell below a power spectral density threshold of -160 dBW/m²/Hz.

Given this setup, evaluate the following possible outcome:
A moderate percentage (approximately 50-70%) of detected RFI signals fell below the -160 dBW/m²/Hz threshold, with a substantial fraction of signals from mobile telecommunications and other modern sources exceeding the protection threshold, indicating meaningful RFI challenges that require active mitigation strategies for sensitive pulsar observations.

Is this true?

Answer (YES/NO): NO